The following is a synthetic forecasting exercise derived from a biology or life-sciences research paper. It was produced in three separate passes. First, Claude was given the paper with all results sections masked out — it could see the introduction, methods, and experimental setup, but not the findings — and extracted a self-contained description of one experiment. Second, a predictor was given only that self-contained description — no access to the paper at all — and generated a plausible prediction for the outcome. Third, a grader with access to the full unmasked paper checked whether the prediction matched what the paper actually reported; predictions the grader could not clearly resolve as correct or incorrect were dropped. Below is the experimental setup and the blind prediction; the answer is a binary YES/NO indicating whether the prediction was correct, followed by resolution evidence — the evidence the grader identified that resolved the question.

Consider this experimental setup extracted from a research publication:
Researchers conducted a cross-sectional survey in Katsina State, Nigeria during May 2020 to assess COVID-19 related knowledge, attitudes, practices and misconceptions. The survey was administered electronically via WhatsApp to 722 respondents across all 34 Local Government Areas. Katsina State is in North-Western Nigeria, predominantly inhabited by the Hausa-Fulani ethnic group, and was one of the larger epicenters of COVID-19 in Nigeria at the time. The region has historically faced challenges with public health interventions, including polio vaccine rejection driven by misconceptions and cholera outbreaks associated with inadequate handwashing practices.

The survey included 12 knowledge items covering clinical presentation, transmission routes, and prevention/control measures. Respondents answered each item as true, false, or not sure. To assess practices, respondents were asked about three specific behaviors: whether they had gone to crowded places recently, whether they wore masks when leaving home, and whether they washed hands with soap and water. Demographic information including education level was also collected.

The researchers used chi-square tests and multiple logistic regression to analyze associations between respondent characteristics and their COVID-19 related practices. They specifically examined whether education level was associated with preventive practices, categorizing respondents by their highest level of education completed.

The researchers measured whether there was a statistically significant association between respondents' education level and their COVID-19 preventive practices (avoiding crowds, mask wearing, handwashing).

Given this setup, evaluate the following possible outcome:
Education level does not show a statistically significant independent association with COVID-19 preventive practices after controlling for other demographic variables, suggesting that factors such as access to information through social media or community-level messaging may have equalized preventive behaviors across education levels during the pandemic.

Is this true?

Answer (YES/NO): NO